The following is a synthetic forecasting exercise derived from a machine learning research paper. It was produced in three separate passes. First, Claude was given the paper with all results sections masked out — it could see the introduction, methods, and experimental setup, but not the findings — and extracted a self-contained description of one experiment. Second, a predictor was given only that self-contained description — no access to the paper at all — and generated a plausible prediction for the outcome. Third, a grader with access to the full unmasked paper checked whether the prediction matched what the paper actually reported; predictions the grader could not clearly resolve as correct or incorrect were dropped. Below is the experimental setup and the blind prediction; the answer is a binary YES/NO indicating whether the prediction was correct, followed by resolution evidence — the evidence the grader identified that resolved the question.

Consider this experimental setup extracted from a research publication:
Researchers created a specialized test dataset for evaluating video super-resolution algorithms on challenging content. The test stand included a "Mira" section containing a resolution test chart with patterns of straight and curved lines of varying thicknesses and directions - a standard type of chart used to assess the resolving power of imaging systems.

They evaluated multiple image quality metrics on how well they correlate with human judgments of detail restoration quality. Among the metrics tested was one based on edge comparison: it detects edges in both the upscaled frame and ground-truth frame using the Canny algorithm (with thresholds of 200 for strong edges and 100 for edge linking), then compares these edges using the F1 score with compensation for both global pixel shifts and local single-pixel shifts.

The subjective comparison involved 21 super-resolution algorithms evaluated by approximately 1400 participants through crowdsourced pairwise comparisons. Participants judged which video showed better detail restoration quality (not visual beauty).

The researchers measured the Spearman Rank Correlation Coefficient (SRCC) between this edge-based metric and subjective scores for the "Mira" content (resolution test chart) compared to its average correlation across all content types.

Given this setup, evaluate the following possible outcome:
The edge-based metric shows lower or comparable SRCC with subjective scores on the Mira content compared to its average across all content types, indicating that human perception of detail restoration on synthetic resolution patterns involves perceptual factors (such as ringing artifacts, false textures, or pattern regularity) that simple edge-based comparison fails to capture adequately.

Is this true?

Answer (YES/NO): YES